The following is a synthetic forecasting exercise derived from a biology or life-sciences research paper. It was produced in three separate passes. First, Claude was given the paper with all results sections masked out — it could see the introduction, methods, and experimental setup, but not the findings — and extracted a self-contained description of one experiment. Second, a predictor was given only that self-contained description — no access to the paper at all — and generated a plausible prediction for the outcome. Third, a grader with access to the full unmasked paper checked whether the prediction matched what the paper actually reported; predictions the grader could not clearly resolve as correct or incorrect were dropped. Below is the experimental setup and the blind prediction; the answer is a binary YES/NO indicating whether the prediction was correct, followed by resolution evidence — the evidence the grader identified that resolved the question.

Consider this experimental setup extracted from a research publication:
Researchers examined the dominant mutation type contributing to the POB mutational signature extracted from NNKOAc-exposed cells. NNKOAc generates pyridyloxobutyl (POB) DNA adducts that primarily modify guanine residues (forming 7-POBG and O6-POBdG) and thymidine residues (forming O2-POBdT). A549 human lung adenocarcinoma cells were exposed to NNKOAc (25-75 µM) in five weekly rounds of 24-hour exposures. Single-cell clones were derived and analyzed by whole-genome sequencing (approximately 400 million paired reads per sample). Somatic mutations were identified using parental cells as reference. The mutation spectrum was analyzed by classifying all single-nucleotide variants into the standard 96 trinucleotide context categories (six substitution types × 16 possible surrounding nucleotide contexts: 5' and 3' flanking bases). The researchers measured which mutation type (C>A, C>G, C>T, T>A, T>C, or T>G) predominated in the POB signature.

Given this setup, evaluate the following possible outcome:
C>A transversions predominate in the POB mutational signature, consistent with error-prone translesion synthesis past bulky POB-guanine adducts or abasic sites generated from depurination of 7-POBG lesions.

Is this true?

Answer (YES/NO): NO